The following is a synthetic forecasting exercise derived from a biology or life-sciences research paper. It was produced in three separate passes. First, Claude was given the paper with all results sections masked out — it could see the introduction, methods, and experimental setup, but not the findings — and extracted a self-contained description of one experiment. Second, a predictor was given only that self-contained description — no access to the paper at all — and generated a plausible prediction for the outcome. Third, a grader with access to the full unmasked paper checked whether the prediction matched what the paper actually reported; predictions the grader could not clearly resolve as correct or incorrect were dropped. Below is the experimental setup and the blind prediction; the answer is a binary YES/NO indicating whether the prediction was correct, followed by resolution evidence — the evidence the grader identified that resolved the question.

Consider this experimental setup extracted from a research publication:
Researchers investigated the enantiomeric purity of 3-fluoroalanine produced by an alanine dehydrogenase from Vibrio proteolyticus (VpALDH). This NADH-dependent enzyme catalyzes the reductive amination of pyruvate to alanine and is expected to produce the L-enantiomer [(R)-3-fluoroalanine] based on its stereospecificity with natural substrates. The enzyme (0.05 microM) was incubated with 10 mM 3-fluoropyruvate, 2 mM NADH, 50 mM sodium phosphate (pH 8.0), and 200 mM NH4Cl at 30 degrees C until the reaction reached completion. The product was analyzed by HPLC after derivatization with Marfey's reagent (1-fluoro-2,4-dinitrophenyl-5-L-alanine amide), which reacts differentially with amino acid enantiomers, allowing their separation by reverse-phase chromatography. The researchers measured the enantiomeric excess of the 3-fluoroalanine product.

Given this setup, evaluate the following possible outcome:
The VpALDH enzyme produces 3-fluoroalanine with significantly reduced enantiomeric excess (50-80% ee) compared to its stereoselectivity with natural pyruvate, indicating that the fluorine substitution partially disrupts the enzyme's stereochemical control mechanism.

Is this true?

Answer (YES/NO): NO